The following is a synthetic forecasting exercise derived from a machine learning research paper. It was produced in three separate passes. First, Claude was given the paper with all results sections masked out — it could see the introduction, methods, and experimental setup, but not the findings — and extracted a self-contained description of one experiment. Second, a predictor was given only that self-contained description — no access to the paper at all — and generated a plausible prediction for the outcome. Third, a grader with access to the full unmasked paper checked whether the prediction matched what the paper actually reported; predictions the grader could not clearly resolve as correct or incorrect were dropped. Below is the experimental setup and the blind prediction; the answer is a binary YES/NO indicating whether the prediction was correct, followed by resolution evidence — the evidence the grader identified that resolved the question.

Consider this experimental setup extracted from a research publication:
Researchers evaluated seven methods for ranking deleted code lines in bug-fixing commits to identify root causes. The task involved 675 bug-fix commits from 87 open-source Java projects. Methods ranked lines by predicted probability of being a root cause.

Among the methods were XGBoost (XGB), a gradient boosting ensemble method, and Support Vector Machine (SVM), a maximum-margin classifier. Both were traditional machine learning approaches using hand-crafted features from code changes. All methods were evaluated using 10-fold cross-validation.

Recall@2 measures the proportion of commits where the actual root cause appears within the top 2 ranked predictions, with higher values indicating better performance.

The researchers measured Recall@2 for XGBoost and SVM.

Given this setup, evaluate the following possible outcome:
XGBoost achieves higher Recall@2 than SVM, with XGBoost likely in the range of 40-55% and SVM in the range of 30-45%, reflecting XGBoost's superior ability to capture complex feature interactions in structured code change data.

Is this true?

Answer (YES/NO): NO